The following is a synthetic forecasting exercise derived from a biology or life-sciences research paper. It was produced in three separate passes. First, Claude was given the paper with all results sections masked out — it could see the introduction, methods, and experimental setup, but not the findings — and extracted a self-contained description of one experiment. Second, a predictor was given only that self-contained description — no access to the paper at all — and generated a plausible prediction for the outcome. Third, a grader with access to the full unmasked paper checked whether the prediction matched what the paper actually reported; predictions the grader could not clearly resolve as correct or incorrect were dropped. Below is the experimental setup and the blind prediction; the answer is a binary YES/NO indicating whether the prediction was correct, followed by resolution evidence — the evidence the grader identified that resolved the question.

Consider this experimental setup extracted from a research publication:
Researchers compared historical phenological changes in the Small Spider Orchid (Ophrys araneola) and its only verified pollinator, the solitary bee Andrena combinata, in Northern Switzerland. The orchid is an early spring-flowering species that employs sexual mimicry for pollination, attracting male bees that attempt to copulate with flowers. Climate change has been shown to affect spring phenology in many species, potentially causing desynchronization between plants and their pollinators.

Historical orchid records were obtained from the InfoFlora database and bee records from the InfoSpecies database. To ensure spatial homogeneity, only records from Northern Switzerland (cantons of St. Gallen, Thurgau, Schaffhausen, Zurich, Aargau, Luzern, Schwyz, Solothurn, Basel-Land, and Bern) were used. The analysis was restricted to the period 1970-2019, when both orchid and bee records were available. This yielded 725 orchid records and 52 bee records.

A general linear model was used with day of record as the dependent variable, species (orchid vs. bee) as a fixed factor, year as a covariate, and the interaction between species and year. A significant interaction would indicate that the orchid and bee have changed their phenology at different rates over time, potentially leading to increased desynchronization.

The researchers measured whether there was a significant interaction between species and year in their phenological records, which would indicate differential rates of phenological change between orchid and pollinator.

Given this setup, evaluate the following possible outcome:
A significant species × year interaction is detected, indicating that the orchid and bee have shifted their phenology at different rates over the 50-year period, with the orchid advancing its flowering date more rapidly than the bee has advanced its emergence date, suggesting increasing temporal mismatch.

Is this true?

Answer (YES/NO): NO